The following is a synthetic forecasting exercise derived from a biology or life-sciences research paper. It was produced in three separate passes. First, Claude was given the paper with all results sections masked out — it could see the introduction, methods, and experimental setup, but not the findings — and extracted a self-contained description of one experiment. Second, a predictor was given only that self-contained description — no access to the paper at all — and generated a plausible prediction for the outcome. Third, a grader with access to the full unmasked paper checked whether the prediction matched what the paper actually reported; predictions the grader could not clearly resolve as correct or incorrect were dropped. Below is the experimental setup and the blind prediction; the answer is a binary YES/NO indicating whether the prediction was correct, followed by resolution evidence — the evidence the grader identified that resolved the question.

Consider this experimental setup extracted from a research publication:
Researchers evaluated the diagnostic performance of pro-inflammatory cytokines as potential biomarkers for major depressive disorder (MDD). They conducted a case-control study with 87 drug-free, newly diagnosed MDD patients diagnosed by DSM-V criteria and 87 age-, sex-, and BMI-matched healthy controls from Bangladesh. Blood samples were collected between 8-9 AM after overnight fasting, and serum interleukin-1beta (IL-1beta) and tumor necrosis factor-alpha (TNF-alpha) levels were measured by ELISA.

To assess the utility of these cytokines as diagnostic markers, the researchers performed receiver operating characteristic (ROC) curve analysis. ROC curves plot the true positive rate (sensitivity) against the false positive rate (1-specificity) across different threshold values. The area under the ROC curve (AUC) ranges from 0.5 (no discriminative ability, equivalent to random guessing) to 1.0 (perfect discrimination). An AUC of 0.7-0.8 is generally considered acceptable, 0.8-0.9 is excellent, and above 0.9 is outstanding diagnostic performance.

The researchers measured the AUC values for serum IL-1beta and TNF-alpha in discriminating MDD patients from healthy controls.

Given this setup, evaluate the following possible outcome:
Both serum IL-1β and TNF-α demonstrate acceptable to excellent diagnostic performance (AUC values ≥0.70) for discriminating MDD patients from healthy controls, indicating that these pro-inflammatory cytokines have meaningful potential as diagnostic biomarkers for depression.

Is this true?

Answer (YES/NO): YES